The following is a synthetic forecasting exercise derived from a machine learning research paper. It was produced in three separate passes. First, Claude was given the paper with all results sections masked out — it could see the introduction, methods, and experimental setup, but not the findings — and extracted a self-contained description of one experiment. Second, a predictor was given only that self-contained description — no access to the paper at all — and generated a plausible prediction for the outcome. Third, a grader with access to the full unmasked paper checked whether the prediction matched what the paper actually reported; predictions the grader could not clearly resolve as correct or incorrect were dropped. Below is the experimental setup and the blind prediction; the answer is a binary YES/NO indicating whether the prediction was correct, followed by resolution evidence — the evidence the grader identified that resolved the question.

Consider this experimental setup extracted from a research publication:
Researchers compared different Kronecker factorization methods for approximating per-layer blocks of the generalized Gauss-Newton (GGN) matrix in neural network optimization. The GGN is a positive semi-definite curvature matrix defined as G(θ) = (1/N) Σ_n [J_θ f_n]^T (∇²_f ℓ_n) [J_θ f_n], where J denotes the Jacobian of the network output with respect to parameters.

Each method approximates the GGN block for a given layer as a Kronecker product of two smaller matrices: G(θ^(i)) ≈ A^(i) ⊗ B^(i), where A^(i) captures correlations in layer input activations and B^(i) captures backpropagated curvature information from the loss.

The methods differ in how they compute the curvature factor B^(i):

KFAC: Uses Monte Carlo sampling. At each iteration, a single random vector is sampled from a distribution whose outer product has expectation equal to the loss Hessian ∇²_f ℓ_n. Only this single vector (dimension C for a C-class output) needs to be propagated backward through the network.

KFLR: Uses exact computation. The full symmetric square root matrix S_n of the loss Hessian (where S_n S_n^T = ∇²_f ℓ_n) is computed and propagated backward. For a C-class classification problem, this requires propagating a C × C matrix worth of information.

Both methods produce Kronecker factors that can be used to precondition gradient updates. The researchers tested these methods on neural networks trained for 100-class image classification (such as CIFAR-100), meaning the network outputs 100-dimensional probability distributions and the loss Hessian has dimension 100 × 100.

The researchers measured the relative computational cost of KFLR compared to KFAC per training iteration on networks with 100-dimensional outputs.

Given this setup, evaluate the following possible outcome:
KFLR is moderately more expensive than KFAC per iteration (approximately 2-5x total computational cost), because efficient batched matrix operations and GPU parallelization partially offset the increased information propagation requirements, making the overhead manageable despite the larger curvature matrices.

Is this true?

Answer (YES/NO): NO